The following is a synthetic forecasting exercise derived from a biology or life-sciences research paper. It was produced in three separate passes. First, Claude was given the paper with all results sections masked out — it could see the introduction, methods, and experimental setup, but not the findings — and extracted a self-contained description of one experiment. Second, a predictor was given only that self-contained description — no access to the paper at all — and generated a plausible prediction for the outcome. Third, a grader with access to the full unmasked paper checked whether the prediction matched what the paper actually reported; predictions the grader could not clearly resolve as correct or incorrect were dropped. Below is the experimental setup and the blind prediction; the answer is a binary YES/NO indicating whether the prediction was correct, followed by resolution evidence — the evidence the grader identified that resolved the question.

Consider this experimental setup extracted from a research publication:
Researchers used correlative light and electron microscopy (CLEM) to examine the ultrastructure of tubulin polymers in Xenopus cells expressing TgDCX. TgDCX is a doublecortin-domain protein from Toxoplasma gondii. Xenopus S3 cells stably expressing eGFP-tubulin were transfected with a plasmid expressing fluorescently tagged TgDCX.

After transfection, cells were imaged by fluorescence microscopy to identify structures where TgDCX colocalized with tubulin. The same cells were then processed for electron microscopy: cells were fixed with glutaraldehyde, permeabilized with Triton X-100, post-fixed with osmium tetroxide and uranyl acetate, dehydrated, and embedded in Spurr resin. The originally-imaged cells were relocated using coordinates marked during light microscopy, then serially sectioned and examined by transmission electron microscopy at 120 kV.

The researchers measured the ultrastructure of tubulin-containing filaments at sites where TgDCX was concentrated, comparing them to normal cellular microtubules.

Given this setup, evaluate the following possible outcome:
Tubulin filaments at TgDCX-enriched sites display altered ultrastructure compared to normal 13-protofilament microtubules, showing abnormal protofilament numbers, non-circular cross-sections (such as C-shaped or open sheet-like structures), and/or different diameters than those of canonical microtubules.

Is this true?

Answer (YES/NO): YES